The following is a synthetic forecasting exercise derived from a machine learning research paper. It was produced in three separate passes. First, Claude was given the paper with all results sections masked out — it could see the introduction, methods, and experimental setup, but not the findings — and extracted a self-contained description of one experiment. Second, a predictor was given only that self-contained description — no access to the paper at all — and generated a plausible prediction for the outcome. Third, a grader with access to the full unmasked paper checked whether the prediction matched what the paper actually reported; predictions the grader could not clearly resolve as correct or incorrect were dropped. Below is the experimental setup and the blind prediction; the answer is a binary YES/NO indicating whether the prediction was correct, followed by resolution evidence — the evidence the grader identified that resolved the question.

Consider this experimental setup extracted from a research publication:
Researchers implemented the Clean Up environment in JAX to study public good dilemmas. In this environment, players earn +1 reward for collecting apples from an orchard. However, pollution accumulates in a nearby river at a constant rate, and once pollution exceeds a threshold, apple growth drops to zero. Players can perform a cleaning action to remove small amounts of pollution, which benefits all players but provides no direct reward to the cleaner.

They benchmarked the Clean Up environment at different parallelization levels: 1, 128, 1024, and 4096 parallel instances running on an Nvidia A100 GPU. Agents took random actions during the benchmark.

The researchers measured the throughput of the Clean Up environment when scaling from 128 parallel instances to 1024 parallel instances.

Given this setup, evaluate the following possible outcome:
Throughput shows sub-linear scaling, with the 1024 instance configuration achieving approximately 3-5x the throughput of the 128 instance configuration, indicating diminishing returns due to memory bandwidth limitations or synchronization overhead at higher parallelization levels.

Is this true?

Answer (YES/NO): NO